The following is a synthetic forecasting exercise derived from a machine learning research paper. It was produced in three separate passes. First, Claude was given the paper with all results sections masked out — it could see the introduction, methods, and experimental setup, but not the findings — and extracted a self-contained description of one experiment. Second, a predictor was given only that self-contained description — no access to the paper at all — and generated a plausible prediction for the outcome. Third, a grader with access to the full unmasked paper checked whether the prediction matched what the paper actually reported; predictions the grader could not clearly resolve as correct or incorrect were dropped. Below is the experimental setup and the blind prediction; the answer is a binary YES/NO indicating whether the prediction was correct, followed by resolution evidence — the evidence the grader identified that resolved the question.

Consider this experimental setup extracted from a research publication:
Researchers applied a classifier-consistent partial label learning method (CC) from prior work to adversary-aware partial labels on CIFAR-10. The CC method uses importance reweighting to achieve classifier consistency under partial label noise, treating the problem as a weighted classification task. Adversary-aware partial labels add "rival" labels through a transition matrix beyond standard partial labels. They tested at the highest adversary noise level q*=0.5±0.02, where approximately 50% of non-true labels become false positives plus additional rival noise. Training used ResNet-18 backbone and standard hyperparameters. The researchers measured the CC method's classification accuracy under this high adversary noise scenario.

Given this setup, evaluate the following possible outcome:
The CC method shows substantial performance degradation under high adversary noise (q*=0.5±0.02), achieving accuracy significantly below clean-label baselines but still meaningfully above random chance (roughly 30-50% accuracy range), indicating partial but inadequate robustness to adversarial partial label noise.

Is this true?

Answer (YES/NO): NO